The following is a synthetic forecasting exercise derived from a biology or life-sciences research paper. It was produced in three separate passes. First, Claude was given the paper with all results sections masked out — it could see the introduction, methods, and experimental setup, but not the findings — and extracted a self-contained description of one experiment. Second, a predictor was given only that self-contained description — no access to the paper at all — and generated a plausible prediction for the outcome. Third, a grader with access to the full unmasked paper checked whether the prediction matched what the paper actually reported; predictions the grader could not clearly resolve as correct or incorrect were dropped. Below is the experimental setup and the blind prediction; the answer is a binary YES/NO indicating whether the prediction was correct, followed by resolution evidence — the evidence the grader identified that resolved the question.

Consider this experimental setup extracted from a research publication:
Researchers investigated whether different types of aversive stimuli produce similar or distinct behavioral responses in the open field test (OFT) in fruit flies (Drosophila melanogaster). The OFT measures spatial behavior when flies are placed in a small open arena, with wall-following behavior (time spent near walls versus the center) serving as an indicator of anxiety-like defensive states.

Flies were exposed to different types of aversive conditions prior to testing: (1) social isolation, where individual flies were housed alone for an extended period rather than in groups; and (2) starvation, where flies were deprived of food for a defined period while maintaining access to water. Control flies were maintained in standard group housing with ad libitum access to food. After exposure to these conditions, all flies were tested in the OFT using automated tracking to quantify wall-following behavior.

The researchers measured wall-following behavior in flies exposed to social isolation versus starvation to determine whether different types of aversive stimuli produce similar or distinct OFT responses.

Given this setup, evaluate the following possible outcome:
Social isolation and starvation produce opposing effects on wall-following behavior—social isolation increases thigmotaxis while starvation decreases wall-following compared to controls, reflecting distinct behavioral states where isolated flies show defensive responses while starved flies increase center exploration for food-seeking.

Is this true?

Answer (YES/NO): NO